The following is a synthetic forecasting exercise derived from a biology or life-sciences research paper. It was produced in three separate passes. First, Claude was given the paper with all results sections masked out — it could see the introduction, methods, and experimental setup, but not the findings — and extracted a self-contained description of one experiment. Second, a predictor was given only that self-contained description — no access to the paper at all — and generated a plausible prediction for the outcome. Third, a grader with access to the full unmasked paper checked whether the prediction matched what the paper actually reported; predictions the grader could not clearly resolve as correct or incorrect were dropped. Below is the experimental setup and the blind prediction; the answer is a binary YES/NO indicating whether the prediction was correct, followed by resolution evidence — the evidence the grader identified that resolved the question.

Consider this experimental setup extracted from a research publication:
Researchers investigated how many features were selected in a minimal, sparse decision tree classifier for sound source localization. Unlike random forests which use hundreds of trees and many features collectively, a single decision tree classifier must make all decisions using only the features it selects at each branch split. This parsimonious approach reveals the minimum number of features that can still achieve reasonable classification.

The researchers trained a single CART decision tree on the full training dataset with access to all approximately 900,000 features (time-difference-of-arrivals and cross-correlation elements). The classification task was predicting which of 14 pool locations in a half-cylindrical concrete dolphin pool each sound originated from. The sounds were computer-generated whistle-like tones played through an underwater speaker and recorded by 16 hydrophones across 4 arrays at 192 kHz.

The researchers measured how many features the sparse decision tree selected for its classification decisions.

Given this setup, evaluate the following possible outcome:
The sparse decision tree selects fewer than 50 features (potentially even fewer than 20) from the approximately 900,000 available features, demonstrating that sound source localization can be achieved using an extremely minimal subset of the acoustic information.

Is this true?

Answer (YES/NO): YES